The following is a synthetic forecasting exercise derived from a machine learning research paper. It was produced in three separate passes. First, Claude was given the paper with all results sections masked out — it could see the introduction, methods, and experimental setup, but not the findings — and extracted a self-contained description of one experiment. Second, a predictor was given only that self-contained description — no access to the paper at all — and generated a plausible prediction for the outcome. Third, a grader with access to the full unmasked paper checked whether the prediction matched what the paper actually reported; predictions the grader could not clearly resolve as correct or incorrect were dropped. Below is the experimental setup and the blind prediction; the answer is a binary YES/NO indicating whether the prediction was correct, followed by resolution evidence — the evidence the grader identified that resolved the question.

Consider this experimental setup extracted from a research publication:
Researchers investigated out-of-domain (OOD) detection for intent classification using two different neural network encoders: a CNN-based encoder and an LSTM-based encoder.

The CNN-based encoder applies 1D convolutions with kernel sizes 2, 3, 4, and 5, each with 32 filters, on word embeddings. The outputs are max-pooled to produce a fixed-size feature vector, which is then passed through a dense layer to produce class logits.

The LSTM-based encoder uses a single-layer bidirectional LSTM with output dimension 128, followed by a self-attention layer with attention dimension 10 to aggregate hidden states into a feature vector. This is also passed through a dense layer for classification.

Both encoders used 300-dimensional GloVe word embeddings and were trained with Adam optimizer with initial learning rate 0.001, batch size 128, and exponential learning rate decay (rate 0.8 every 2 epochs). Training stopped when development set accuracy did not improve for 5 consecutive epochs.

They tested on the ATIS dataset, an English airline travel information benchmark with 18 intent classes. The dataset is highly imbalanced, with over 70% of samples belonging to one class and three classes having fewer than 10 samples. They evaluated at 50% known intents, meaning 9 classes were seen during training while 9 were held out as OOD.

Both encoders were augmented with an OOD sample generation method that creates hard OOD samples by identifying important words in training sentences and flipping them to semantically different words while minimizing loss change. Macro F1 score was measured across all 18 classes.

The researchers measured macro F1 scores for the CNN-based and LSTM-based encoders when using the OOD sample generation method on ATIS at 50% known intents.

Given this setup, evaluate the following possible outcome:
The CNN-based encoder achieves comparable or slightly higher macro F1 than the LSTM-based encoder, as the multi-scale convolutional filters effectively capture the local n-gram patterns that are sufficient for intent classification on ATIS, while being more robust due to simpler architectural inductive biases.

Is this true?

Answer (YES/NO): NO